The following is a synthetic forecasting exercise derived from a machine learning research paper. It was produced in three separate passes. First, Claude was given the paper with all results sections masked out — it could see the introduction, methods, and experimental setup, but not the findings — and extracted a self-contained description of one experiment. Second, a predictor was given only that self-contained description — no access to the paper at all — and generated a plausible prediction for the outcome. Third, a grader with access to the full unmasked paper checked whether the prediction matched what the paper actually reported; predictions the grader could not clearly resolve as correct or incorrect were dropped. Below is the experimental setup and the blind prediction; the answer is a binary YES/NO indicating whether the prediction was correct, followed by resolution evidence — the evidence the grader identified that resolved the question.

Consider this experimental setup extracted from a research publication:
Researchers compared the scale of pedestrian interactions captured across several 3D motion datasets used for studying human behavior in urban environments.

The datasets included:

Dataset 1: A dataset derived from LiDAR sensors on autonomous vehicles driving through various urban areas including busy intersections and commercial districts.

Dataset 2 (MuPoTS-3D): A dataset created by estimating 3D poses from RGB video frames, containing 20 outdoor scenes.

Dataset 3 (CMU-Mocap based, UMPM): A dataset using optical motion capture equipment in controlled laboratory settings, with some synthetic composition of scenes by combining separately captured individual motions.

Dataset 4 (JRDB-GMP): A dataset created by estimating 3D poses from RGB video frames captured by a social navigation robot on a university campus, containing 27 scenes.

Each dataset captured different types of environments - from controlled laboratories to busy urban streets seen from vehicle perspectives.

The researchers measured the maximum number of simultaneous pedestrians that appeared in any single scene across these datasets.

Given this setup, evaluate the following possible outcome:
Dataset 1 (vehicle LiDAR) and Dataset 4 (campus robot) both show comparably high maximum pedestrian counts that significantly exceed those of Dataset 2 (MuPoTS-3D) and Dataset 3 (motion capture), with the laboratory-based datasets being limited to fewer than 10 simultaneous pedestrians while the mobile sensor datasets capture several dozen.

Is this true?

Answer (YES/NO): NO